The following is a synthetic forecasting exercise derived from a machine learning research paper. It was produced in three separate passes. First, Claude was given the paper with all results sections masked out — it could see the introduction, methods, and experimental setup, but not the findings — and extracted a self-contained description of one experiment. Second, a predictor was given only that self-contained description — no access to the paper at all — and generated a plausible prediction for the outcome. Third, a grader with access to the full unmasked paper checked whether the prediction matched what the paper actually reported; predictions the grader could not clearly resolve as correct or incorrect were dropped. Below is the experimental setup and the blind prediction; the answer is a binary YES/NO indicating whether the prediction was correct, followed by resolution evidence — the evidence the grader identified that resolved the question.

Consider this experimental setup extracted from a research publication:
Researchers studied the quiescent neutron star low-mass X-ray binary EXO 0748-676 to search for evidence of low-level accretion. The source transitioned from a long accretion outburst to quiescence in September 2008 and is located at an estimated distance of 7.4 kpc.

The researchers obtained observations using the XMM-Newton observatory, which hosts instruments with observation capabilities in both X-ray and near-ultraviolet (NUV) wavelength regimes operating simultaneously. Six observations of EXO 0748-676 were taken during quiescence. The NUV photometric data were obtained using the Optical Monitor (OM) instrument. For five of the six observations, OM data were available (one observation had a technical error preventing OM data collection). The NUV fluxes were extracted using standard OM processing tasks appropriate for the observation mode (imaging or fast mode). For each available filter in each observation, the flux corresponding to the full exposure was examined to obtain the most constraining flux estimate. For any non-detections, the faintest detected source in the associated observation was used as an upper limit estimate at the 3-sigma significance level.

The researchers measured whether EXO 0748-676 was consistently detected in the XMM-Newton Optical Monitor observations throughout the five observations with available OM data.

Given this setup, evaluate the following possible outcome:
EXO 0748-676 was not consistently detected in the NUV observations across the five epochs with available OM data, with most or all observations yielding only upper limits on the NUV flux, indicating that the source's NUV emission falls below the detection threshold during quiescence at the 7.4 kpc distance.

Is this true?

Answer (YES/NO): YES